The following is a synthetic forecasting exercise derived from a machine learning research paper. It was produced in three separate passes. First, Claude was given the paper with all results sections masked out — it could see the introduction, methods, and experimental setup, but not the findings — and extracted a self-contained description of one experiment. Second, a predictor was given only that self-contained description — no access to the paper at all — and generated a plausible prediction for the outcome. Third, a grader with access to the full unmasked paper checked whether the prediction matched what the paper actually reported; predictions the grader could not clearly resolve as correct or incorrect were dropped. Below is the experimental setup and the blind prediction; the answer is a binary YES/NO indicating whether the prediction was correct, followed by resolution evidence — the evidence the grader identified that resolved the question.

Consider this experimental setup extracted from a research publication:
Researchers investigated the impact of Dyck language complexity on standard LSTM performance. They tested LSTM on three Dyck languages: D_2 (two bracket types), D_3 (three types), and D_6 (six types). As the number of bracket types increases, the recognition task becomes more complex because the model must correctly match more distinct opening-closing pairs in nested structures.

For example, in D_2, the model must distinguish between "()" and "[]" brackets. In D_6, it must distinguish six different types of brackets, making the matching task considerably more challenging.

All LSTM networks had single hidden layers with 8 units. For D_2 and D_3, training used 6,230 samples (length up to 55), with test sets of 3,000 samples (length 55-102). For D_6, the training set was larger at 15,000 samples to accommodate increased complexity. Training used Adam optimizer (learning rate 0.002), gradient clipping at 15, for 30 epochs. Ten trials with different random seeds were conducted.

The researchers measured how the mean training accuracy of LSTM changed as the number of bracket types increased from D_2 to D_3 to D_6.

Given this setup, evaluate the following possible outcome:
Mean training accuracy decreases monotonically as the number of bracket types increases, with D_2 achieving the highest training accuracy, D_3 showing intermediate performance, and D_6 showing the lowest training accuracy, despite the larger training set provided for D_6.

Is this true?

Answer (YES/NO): NO